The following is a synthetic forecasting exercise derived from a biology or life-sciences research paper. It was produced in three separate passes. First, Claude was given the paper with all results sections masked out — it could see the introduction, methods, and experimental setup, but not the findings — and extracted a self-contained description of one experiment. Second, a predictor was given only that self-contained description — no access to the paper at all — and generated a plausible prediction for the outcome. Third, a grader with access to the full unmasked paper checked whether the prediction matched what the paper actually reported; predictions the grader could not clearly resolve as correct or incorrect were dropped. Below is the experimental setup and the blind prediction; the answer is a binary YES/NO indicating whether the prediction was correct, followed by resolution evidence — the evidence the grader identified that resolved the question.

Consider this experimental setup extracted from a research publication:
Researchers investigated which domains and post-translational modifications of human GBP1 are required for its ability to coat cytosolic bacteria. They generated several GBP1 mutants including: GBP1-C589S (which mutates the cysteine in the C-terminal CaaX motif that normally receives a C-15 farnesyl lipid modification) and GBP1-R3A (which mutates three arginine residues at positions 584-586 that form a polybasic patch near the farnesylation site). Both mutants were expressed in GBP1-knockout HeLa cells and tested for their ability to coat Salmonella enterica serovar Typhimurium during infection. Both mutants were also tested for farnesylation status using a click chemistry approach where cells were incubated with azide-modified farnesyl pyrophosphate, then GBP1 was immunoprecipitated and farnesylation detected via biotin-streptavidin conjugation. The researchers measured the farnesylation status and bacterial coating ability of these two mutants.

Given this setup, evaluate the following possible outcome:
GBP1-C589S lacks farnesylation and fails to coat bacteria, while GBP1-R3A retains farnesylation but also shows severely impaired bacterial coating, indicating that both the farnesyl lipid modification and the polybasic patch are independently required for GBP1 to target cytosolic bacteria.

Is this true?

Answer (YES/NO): YES